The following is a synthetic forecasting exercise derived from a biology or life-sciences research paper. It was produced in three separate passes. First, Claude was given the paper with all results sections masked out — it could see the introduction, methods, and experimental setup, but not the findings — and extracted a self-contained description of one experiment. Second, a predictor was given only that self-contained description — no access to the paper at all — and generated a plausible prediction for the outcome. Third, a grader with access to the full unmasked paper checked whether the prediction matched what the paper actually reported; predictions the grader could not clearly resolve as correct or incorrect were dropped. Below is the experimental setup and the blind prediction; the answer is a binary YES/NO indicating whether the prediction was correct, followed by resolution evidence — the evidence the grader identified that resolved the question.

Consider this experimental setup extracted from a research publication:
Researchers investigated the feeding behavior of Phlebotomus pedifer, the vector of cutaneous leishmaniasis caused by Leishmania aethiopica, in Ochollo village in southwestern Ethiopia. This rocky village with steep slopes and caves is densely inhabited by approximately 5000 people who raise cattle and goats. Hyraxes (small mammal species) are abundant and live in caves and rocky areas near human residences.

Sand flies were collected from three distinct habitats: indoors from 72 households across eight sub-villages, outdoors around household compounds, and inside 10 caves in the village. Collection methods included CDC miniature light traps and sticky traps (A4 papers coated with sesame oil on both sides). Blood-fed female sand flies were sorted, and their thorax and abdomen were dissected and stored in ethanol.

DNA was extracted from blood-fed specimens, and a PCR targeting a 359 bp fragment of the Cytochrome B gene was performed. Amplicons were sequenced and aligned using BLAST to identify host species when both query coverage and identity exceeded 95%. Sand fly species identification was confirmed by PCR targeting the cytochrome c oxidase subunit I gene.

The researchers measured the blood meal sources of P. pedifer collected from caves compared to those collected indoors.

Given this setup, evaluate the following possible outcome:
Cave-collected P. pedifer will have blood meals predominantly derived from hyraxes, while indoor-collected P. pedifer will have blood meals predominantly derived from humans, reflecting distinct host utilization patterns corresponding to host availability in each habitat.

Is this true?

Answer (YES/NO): NO